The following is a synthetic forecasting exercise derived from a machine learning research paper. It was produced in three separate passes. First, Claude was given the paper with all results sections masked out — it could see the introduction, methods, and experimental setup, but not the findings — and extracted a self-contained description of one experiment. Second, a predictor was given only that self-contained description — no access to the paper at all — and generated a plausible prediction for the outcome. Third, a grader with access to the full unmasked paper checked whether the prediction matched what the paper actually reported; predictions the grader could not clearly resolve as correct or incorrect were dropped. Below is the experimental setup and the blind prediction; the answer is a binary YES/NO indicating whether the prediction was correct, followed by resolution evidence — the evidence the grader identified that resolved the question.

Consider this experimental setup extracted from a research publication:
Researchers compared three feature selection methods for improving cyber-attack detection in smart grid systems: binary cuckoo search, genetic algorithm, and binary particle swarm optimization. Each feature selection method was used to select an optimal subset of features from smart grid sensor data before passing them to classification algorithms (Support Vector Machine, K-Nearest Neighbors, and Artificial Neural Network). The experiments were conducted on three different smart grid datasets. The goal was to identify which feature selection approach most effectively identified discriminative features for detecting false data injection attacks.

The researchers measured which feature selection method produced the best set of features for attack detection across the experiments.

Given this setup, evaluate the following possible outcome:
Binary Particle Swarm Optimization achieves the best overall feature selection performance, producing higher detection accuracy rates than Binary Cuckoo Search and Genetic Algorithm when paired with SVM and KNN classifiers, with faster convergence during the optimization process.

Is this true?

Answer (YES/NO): NO